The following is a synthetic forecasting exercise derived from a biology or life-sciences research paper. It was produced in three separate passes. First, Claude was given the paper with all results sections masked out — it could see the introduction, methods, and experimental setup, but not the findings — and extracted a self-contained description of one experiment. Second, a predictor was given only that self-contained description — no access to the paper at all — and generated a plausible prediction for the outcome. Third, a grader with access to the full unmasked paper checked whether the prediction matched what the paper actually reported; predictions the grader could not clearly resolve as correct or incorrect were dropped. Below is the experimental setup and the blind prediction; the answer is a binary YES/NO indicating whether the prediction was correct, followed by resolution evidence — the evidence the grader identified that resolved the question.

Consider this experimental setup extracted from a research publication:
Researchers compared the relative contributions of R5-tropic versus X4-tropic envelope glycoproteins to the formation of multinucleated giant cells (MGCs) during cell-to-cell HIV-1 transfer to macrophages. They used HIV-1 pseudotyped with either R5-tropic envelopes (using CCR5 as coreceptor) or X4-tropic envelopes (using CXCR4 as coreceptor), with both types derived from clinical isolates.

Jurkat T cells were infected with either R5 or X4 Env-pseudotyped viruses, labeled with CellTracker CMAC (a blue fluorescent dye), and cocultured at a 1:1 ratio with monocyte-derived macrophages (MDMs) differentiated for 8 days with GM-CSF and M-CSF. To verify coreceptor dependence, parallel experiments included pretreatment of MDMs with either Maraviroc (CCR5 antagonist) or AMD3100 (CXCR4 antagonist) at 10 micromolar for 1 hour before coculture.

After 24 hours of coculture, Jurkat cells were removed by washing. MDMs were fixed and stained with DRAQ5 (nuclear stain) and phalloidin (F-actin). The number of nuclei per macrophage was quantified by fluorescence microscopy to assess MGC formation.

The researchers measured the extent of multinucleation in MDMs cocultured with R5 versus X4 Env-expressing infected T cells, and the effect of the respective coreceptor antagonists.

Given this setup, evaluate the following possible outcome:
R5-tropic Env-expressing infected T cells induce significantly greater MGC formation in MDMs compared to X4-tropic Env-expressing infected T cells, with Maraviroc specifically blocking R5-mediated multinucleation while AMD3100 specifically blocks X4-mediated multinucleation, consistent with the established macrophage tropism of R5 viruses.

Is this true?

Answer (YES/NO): NO